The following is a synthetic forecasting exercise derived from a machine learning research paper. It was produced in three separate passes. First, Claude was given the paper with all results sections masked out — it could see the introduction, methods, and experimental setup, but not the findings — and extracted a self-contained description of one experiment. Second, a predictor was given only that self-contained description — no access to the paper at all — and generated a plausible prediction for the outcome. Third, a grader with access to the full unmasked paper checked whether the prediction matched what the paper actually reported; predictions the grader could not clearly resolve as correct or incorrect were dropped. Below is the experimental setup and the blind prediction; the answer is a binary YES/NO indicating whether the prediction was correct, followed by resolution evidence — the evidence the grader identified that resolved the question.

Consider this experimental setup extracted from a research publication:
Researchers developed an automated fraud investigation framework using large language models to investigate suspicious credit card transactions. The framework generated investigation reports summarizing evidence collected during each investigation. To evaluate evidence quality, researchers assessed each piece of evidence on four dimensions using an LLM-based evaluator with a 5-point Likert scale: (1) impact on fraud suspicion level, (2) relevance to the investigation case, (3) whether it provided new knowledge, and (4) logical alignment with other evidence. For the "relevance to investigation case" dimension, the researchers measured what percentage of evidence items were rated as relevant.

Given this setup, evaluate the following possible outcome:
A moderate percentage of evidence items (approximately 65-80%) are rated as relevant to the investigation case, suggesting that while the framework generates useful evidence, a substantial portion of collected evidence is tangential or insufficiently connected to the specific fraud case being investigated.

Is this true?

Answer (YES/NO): NO